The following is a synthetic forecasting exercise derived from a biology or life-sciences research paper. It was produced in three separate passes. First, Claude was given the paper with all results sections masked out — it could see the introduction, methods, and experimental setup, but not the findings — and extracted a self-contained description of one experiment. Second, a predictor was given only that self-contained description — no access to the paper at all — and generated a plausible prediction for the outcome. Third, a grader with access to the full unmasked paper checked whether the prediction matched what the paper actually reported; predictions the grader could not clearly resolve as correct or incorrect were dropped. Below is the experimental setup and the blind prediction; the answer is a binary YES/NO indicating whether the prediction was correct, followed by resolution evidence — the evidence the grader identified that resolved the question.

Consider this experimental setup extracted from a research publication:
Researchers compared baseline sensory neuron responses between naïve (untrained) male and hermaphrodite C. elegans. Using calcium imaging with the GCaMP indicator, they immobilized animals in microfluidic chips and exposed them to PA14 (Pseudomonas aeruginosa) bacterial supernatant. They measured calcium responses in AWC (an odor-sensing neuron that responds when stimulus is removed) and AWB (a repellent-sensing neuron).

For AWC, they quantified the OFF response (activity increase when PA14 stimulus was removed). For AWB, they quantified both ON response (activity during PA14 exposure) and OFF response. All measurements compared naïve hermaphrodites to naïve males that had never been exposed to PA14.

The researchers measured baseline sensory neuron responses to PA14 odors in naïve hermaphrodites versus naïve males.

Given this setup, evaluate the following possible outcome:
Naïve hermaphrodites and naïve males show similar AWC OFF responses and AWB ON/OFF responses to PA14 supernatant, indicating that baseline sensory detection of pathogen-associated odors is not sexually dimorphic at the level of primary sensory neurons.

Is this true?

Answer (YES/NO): NO